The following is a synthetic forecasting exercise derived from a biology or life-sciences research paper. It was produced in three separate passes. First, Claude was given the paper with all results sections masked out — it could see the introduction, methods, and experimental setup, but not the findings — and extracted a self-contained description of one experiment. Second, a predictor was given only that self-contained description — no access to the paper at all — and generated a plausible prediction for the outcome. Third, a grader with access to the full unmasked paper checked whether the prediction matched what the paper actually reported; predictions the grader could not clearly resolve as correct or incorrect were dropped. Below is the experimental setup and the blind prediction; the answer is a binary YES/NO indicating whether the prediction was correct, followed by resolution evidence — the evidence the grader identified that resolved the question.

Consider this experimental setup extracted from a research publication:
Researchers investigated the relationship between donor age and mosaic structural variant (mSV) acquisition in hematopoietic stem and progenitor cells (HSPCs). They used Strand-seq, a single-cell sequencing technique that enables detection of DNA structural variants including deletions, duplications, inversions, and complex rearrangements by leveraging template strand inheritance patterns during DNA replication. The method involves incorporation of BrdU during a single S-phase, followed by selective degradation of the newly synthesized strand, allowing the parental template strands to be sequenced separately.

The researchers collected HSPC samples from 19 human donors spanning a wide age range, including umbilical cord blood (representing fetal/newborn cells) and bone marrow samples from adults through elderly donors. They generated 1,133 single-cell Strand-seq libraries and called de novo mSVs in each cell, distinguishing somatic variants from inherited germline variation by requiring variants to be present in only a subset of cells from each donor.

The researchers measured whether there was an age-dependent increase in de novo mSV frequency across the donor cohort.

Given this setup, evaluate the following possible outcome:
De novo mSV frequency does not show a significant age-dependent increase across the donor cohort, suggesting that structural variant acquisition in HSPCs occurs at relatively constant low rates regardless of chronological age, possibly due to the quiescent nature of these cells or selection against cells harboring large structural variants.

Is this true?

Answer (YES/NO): YES